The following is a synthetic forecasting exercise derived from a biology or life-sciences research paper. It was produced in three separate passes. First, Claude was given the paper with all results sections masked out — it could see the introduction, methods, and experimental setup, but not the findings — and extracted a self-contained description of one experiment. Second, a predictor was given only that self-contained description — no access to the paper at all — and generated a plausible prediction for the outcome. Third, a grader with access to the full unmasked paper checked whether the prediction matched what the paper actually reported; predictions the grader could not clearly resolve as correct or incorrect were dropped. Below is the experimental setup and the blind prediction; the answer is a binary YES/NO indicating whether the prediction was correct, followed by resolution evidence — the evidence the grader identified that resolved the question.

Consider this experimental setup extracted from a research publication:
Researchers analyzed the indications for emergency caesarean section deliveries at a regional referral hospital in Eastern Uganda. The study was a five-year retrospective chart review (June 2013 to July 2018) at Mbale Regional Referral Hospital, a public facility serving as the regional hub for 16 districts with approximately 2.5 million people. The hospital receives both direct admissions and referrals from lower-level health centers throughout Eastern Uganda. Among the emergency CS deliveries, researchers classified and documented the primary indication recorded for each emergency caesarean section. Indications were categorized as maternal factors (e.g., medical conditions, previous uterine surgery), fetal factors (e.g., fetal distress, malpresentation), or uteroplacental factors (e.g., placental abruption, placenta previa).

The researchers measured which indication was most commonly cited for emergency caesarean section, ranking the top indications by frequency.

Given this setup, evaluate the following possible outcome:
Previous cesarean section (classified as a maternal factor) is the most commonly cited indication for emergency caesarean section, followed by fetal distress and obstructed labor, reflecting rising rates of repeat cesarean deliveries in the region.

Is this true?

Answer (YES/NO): NO